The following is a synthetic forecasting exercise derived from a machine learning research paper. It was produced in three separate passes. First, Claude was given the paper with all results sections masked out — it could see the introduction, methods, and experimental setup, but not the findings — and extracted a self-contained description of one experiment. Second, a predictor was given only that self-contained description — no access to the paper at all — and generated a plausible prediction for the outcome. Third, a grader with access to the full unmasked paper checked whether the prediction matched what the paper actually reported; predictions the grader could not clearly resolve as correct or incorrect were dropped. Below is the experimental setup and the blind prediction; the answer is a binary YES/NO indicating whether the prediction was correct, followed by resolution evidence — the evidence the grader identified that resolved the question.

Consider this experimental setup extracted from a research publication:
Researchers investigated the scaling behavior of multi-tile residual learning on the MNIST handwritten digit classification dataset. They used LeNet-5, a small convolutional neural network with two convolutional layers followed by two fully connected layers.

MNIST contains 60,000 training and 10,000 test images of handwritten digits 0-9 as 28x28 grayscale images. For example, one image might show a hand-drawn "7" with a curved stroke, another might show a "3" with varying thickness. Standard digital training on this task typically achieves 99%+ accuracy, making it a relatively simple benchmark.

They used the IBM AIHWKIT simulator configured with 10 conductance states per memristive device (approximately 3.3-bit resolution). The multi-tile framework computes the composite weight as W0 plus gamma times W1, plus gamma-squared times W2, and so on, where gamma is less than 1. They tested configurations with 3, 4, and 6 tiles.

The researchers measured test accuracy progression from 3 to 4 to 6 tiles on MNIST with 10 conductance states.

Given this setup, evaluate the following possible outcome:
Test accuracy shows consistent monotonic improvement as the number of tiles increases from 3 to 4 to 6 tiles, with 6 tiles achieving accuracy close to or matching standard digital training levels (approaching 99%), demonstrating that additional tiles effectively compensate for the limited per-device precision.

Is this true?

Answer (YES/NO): YES